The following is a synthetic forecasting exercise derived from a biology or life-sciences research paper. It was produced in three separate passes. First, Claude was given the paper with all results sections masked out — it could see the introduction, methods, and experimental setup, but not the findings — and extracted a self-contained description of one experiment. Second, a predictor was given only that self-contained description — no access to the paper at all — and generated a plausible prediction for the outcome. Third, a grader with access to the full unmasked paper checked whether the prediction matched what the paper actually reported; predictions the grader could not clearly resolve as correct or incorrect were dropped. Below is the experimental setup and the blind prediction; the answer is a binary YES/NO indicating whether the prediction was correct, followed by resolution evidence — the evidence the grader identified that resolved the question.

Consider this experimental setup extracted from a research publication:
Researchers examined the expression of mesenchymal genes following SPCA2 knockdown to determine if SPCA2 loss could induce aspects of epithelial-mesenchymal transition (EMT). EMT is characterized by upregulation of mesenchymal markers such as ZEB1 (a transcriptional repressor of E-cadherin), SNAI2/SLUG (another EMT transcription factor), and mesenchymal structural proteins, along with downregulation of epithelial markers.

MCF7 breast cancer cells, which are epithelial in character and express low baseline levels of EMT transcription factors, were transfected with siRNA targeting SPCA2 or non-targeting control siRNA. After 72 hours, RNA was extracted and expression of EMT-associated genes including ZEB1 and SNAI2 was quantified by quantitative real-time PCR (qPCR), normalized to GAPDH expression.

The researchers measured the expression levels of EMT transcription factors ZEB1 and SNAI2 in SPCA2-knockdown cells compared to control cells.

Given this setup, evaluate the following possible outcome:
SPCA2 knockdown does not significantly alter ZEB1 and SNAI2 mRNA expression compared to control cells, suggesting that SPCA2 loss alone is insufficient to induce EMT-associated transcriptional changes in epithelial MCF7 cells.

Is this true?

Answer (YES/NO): NO